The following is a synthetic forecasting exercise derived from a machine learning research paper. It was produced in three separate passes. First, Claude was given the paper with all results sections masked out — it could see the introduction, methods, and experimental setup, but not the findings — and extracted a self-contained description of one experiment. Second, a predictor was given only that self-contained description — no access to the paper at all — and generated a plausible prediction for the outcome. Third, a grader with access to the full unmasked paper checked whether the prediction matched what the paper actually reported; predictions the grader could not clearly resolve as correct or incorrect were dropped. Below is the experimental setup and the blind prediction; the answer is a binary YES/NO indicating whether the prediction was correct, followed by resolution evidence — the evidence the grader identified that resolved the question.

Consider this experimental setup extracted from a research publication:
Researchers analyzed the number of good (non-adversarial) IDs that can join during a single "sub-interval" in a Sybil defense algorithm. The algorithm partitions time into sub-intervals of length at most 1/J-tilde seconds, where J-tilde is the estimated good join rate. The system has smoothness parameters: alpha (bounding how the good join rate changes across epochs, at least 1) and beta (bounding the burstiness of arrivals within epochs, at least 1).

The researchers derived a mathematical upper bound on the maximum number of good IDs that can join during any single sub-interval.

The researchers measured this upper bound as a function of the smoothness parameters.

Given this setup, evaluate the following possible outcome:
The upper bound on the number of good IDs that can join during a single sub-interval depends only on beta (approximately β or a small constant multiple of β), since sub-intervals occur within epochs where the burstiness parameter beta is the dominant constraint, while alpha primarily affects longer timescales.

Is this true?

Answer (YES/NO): NO